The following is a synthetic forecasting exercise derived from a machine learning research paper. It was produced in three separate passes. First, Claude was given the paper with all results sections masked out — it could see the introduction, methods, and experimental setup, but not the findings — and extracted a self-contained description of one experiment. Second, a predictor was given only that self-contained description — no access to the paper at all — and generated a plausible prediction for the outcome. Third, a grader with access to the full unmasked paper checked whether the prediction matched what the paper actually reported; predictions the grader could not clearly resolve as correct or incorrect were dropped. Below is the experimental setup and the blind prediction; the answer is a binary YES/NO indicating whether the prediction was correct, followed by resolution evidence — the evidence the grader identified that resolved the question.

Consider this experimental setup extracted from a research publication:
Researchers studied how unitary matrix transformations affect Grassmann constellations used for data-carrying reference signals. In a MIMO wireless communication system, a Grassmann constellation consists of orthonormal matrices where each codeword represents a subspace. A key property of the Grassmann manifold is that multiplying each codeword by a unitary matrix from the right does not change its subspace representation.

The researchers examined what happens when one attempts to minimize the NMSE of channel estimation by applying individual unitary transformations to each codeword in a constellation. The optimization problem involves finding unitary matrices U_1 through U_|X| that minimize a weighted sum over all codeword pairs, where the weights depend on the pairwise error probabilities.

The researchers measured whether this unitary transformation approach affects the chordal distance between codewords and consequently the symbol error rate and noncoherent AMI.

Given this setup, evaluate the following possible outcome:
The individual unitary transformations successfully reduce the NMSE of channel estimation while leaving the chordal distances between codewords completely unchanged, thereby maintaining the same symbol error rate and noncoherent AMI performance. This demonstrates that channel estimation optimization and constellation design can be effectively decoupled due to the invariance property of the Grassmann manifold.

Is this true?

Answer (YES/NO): NO